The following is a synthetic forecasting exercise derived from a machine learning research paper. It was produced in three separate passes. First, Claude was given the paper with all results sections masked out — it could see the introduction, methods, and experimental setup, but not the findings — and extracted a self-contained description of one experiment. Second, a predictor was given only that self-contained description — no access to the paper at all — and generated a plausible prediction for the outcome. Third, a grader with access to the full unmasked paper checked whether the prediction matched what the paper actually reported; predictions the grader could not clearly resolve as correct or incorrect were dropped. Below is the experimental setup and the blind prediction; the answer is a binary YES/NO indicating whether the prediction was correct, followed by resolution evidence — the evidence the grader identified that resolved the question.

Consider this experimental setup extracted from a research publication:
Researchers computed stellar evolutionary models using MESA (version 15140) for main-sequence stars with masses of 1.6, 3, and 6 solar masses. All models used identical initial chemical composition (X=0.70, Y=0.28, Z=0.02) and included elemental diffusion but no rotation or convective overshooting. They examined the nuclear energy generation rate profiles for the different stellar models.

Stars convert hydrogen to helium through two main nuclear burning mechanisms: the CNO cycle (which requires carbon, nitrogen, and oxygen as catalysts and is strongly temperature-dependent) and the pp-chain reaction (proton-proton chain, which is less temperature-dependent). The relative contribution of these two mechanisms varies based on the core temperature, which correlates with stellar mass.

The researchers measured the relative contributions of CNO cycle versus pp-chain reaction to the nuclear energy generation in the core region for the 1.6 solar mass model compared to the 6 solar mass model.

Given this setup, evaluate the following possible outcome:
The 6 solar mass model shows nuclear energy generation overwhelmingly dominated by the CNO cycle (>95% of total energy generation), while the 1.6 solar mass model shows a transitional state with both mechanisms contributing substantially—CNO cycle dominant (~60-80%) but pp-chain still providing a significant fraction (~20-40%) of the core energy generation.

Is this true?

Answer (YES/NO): NO